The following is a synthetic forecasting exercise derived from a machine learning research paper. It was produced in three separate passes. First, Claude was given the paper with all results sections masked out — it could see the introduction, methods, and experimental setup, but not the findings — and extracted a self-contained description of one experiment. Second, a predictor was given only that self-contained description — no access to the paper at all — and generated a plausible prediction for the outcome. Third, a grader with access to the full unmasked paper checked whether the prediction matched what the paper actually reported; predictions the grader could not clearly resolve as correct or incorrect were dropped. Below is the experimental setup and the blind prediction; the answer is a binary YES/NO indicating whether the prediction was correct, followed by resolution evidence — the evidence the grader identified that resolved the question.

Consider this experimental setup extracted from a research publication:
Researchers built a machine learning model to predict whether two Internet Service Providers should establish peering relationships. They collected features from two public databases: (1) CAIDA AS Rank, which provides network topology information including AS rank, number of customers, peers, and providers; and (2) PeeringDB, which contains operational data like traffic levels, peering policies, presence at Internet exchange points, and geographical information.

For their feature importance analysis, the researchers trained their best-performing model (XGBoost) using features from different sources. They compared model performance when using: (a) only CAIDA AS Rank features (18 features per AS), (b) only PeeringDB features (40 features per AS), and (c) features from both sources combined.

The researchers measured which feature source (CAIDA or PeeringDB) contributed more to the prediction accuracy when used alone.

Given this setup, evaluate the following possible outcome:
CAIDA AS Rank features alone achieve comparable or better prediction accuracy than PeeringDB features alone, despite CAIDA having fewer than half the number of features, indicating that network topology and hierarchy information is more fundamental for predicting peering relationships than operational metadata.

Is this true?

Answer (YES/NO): YES